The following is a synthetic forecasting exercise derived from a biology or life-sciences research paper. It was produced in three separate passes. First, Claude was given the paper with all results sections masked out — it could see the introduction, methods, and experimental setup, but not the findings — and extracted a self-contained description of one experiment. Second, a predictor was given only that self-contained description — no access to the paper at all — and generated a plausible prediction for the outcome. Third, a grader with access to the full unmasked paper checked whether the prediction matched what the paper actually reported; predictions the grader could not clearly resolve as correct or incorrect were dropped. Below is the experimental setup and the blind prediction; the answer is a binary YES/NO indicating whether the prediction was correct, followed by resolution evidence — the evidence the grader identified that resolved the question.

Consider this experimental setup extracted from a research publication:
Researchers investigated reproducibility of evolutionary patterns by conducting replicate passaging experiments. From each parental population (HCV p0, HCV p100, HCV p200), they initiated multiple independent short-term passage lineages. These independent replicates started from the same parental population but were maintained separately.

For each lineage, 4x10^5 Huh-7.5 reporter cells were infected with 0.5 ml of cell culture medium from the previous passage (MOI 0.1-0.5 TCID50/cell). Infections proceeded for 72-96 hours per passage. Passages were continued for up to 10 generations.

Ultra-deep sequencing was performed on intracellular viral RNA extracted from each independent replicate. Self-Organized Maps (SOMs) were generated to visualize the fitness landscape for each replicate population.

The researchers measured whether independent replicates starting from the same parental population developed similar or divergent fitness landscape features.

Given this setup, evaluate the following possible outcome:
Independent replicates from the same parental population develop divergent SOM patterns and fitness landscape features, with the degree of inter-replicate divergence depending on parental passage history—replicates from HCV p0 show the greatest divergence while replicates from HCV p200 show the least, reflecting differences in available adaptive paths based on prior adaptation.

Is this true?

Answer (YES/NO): NO